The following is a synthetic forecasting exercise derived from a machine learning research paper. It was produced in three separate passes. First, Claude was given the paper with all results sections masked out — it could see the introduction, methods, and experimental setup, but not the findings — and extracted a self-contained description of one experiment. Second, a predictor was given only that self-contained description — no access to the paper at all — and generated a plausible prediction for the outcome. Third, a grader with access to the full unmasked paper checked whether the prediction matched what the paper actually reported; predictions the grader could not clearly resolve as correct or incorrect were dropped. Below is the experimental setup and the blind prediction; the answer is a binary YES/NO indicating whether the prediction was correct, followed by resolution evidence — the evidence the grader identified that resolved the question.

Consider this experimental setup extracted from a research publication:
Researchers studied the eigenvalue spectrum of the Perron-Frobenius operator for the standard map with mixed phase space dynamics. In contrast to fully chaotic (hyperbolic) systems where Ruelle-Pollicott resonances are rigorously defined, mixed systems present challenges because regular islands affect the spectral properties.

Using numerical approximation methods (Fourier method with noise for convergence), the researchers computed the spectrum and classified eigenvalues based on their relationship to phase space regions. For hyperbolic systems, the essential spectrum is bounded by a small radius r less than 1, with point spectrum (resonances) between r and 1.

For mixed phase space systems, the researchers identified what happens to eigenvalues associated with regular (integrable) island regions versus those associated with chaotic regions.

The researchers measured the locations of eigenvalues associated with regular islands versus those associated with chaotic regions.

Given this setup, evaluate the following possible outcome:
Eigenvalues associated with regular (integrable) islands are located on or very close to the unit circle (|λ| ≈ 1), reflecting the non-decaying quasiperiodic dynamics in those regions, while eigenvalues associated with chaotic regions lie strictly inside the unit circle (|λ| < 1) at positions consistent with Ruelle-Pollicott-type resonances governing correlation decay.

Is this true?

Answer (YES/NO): YES